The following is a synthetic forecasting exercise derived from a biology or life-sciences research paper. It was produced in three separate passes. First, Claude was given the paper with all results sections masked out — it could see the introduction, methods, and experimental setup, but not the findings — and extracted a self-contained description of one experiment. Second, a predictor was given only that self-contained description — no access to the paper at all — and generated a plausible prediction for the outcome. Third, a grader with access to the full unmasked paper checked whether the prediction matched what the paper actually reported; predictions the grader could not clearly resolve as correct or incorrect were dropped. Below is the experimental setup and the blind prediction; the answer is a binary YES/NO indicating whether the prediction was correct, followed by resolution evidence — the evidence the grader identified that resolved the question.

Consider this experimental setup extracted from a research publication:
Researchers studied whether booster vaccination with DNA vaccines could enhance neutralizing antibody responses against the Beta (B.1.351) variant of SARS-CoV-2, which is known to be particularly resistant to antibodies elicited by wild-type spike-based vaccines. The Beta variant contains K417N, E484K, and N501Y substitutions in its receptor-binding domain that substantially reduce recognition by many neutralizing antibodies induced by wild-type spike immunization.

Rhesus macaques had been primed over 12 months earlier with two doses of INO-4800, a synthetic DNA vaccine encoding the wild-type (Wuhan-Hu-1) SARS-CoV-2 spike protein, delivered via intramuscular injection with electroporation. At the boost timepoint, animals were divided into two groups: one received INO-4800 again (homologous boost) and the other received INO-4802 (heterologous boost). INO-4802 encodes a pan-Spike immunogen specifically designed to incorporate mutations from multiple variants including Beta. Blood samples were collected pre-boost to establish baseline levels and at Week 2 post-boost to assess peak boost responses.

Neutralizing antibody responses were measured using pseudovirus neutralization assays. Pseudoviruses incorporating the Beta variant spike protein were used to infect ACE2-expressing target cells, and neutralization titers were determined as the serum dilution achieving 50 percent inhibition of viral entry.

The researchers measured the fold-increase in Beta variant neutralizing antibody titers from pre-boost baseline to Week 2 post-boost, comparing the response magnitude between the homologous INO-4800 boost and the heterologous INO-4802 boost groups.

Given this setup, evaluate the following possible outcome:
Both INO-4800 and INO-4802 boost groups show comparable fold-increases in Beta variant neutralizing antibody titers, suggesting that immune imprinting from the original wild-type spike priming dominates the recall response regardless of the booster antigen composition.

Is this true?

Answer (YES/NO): NO